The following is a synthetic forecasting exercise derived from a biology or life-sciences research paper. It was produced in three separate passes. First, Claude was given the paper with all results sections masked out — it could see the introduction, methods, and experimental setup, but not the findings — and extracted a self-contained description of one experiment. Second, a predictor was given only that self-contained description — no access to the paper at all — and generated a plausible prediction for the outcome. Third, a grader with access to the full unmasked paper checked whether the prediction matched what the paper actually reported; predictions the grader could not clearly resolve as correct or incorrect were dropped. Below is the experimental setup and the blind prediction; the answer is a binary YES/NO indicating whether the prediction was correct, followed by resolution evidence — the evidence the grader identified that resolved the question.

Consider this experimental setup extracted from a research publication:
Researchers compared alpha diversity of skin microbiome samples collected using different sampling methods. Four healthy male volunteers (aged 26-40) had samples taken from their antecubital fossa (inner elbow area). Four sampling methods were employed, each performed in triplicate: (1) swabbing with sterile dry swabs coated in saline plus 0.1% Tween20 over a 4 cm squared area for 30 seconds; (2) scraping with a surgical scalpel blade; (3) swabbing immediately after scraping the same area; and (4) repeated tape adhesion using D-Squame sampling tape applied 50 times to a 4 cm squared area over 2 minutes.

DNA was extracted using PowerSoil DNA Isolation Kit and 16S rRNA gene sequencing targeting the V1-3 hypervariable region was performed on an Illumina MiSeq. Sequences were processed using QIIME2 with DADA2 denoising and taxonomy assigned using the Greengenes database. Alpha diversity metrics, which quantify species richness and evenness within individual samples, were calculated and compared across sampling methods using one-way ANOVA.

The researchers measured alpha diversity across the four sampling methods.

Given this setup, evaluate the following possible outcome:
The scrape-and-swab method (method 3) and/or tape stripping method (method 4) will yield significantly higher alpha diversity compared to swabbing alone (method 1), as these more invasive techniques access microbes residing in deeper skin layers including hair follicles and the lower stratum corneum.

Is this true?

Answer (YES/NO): NO